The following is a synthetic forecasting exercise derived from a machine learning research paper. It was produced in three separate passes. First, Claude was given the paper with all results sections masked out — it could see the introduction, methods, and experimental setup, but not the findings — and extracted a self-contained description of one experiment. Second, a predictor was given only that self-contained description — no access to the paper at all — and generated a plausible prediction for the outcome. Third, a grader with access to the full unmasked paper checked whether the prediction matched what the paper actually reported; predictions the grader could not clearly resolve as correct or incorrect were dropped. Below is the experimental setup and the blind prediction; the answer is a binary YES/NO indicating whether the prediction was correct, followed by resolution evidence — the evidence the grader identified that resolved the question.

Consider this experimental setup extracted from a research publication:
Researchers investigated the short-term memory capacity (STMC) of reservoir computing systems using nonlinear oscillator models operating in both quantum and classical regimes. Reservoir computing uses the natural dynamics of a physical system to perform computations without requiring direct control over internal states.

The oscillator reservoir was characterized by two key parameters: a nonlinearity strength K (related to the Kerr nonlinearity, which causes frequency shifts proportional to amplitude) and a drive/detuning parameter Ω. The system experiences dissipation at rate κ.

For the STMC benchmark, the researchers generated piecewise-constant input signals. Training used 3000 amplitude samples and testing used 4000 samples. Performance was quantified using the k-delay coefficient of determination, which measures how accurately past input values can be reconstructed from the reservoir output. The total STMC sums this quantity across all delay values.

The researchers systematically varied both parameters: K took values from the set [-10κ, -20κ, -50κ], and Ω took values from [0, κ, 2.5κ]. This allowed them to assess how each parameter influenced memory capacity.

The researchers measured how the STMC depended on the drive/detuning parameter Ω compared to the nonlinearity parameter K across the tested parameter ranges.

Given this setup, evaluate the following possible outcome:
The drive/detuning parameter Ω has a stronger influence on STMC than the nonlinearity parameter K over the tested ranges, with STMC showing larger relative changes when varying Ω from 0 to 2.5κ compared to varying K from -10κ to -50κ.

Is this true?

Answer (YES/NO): NO